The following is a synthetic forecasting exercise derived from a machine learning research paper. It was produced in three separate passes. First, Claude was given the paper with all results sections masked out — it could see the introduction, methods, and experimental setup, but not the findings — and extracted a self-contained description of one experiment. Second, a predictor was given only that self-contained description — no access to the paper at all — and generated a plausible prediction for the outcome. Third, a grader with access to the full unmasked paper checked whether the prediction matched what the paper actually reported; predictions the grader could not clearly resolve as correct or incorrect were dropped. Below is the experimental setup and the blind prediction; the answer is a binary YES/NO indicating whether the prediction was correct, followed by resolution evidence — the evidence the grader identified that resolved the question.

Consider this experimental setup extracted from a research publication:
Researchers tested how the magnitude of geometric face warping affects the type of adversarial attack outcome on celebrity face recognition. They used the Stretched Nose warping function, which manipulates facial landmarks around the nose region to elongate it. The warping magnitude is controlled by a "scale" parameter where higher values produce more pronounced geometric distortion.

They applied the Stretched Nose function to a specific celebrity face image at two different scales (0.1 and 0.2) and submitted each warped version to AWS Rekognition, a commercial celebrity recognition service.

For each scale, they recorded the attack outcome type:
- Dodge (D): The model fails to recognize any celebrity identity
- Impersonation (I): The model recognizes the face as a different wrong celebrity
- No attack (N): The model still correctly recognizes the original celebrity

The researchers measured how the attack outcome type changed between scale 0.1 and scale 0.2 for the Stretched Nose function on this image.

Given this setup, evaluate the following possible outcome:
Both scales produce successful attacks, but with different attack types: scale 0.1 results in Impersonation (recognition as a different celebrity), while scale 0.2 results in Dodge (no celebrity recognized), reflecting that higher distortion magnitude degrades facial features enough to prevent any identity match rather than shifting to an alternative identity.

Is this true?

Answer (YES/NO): NO